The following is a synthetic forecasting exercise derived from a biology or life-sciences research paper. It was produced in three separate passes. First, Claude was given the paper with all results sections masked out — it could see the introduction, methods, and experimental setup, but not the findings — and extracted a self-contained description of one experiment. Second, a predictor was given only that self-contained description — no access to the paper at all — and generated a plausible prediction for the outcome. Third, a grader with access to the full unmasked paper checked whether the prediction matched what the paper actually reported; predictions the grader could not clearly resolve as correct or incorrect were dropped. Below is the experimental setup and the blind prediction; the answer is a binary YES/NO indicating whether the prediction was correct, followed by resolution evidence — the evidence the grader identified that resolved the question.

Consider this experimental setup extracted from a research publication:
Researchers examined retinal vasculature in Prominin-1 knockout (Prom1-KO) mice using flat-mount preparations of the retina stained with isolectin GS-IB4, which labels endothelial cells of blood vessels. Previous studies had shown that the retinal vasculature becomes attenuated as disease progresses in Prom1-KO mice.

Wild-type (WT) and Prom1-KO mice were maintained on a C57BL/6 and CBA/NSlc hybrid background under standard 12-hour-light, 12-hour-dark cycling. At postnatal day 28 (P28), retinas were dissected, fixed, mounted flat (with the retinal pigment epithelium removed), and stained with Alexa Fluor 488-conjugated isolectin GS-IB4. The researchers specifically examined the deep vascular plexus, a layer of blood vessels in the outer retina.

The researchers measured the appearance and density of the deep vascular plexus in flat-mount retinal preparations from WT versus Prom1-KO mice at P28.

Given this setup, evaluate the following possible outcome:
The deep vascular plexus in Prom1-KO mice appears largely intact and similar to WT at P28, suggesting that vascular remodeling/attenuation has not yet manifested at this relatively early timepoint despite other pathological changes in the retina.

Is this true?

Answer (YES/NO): NO